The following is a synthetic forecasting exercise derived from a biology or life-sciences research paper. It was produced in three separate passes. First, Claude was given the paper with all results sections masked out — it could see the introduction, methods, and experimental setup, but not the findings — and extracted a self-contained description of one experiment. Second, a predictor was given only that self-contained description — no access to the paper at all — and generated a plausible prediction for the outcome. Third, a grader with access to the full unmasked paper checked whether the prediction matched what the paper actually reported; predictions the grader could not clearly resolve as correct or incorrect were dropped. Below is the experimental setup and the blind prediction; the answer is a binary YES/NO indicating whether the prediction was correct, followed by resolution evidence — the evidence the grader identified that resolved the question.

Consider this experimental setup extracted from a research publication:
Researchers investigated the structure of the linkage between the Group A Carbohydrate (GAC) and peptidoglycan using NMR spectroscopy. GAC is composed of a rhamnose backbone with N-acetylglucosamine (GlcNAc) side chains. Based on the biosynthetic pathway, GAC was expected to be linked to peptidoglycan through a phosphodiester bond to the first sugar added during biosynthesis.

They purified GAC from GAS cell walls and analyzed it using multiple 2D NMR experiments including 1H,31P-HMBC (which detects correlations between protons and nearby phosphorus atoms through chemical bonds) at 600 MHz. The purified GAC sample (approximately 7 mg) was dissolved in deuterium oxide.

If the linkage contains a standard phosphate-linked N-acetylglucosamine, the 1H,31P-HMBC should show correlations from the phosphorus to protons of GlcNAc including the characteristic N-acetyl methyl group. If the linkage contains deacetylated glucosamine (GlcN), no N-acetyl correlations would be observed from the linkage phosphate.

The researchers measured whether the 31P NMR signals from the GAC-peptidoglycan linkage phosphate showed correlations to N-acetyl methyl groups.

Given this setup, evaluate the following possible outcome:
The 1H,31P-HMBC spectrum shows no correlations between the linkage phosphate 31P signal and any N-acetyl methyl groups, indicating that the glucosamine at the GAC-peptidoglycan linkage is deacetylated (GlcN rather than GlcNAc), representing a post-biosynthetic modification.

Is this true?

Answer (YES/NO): YES